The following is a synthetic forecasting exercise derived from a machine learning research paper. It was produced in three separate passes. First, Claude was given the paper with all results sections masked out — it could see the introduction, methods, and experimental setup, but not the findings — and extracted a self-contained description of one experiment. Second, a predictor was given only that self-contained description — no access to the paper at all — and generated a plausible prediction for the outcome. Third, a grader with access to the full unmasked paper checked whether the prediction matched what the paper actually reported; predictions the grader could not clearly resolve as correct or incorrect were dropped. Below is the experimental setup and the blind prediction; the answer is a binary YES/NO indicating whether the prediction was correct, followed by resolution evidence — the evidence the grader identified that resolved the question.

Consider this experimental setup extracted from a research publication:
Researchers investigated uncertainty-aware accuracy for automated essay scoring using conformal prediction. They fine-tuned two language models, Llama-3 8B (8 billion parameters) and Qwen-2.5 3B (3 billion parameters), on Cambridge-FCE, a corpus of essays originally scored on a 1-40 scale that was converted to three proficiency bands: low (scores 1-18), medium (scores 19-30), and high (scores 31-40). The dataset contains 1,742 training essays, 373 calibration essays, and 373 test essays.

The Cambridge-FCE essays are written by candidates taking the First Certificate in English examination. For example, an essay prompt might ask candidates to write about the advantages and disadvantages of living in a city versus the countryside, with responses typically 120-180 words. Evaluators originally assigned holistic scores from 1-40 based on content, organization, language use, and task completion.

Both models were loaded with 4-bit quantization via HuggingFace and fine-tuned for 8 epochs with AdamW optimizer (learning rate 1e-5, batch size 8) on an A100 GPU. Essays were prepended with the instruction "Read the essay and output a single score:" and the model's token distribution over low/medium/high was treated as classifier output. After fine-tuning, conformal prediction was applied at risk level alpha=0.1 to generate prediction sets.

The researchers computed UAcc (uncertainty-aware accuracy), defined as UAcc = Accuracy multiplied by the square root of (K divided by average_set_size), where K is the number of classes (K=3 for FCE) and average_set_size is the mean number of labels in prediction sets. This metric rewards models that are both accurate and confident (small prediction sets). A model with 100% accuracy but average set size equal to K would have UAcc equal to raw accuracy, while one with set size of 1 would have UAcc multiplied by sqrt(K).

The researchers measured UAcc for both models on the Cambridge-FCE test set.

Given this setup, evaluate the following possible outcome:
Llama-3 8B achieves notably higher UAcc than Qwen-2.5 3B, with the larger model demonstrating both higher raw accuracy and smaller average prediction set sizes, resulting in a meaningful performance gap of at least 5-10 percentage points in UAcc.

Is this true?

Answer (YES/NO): YES